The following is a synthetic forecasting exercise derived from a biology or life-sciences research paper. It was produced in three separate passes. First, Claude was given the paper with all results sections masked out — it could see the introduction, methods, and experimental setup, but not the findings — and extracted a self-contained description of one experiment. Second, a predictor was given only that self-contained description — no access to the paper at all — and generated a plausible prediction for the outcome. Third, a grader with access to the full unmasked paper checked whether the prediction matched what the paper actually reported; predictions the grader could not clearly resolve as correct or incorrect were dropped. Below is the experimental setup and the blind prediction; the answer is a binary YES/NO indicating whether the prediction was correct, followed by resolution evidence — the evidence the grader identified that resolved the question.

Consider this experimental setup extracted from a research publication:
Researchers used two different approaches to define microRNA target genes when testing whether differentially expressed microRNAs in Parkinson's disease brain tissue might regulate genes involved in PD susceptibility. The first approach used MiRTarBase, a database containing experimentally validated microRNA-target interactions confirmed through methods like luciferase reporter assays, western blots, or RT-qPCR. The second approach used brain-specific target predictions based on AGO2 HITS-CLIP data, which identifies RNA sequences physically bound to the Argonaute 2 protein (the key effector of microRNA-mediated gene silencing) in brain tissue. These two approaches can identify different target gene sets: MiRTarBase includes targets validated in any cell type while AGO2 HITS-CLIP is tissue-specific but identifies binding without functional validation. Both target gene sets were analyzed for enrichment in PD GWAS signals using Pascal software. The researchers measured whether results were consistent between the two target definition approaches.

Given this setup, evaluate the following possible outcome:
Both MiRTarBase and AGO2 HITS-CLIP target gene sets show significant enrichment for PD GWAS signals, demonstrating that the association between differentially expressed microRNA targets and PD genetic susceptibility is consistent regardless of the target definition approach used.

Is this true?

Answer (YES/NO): NO